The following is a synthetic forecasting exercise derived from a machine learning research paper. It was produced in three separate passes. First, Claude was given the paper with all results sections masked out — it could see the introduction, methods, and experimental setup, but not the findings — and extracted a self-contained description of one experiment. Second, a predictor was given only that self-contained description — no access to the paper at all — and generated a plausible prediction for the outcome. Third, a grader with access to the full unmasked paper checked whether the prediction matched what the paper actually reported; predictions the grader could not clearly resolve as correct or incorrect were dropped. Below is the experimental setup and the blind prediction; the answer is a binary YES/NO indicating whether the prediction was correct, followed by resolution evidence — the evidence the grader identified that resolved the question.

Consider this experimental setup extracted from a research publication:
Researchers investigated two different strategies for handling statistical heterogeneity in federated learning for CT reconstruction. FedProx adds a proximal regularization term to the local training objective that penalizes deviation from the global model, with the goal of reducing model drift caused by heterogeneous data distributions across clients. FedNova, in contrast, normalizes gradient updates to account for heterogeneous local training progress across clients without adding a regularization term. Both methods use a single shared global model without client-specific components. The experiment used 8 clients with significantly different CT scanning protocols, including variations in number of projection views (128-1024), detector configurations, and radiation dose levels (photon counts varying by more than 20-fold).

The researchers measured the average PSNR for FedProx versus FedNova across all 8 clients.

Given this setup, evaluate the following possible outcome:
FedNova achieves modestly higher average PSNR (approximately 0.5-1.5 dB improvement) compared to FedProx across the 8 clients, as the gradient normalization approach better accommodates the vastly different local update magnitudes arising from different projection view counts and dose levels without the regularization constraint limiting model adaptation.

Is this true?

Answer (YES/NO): NO